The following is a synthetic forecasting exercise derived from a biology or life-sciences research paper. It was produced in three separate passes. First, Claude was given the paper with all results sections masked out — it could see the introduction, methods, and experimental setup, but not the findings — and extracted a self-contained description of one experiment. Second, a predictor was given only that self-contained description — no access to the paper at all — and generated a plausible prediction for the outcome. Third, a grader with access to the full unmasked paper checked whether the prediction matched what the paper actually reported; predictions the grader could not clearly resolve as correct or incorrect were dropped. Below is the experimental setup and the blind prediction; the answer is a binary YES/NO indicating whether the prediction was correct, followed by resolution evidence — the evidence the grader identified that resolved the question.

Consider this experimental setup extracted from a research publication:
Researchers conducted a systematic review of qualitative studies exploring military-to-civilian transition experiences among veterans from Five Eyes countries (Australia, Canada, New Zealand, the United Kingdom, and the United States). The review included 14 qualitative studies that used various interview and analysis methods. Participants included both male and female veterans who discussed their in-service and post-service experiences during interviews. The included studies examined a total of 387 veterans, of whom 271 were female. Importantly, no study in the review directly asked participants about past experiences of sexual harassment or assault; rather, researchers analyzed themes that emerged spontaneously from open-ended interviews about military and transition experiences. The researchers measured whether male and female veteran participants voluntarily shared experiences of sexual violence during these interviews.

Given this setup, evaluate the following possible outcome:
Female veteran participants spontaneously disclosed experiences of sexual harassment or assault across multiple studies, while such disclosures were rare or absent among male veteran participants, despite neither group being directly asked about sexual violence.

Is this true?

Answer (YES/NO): YES